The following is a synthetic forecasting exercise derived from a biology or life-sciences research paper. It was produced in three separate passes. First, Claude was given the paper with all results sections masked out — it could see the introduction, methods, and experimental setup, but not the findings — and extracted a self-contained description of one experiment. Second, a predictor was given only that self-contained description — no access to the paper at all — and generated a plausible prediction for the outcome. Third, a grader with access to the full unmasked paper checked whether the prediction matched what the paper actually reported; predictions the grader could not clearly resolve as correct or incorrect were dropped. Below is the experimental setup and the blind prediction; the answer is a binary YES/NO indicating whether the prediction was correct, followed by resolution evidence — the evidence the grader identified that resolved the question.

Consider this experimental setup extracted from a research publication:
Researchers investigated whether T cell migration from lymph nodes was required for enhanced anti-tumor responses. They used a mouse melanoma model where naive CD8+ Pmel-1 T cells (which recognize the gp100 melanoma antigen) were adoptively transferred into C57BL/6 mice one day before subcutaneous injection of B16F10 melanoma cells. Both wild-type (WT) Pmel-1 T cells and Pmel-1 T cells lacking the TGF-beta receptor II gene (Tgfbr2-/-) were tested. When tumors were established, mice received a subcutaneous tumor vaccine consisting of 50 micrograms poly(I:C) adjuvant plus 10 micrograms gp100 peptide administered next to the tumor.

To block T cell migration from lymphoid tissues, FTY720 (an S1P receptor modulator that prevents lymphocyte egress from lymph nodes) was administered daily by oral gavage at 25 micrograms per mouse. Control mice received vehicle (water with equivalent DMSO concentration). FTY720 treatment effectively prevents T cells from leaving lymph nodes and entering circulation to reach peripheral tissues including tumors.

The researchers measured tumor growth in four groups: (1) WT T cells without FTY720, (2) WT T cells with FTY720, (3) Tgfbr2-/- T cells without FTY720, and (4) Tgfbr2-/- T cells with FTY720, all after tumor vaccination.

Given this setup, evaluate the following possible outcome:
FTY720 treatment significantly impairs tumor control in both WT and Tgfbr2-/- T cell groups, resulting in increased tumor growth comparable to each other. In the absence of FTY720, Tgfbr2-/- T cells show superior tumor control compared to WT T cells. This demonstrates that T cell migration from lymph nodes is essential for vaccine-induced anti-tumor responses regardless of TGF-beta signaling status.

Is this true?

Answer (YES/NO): NO